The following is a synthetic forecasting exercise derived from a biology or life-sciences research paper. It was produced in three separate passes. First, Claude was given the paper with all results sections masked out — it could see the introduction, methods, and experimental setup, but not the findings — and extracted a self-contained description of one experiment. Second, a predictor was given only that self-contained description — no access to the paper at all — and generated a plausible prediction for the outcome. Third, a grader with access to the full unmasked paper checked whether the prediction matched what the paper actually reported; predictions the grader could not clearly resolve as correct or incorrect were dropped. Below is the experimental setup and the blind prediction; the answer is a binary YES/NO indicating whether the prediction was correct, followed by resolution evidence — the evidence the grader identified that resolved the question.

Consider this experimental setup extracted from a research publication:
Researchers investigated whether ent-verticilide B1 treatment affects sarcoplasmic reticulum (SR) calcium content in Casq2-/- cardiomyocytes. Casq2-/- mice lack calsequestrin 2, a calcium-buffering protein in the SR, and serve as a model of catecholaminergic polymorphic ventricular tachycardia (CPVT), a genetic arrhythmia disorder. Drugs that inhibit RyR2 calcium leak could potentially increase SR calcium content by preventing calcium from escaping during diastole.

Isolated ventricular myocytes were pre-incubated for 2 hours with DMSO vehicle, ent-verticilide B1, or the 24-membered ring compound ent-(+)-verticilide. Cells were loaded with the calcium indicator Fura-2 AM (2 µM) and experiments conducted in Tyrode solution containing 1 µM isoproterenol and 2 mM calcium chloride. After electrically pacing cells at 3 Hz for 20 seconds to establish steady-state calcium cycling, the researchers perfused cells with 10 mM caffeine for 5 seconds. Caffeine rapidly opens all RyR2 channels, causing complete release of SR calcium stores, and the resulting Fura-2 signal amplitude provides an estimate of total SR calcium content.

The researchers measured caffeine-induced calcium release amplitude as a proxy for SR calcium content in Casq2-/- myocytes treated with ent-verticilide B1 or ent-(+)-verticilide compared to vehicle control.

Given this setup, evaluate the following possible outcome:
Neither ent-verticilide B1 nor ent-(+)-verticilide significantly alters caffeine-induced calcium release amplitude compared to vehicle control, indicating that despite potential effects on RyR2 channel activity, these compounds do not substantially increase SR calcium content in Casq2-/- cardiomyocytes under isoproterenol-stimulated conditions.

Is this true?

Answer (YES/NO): NO